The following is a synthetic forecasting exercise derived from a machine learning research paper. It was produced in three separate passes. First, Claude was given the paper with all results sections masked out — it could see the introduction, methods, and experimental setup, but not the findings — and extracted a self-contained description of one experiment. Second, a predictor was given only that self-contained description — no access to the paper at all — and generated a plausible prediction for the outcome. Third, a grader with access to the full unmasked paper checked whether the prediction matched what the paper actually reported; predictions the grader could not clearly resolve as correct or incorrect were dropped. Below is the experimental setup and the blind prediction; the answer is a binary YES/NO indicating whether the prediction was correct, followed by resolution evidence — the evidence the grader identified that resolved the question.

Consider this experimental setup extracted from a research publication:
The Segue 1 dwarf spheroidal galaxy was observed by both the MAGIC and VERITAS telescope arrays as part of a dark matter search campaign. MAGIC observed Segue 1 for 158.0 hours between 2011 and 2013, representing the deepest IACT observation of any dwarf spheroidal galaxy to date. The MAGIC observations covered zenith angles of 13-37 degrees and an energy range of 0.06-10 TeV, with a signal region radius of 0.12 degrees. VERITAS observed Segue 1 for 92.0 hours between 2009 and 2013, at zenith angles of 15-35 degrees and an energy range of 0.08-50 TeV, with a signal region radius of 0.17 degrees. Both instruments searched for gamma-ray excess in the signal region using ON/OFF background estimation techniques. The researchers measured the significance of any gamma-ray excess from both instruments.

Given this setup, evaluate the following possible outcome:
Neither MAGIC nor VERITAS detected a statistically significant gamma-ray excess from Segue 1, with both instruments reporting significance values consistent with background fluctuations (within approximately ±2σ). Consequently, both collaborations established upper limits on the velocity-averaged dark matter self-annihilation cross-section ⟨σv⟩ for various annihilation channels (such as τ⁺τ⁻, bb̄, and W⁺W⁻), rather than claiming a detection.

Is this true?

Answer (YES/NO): YES